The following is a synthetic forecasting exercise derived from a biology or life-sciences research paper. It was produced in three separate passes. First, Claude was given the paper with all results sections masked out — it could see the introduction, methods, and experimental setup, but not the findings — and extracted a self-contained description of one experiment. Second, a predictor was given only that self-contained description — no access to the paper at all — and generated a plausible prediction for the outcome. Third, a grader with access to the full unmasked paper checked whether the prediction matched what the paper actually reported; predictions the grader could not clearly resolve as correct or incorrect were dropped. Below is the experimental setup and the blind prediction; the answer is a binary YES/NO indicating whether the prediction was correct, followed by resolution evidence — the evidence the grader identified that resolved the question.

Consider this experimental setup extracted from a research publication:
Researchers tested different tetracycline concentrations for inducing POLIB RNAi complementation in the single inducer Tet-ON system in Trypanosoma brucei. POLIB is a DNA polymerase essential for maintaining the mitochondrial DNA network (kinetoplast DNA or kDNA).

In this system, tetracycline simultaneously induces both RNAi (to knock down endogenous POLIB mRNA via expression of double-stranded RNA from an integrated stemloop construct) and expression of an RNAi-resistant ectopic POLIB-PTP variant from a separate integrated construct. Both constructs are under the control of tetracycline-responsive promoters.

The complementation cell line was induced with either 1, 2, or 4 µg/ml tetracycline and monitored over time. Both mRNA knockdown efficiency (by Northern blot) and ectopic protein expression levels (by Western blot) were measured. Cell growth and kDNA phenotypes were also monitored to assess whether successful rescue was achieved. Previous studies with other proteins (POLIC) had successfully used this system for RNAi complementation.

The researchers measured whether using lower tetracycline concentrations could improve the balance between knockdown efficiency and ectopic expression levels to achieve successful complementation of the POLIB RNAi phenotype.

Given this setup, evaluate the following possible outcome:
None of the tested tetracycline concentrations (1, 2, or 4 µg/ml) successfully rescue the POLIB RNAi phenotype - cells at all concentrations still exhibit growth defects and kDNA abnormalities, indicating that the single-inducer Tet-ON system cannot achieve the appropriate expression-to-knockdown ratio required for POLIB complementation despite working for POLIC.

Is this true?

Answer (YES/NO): YES